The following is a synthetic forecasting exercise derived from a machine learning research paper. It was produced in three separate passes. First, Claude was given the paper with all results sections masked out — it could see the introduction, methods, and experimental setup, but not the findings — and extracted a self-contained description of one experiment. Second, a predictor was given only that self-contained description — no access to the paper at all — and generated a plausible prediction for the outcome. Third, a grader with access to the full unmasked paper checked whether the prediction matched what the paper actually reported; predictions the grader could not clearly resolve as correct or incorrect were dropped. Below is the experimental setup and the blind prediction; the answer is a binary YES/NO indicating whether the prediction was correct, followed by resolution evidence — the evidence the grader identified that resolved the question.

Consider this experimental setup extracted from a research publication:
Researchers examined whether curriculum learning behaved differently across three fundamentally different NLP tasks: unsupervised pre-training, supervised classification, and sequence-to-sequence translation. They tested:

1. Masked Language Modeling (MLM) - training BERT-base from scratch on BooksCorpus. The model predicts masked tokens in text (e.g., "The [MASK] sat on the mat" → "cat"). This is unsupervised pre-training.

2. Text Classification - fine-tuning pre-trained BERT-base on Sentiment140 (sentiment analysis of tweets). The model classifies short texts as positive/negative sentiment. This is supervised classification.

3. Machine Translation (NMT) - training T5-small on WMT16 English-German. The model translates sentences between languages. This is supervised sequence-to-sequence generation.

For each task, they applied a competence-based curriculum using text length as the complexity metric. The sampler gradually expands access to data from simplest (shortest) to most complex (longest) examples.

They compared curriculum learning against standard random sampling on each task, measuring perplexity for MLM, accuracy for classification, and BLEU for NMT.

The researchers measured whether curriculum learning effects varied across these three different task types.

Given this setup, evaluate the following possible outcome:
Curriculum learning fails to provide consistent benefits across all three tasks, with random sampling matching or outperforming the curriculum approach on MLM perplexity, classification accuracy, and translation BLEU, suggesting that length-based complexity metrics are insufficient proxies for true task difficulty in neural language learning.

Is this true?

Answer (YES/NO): YES